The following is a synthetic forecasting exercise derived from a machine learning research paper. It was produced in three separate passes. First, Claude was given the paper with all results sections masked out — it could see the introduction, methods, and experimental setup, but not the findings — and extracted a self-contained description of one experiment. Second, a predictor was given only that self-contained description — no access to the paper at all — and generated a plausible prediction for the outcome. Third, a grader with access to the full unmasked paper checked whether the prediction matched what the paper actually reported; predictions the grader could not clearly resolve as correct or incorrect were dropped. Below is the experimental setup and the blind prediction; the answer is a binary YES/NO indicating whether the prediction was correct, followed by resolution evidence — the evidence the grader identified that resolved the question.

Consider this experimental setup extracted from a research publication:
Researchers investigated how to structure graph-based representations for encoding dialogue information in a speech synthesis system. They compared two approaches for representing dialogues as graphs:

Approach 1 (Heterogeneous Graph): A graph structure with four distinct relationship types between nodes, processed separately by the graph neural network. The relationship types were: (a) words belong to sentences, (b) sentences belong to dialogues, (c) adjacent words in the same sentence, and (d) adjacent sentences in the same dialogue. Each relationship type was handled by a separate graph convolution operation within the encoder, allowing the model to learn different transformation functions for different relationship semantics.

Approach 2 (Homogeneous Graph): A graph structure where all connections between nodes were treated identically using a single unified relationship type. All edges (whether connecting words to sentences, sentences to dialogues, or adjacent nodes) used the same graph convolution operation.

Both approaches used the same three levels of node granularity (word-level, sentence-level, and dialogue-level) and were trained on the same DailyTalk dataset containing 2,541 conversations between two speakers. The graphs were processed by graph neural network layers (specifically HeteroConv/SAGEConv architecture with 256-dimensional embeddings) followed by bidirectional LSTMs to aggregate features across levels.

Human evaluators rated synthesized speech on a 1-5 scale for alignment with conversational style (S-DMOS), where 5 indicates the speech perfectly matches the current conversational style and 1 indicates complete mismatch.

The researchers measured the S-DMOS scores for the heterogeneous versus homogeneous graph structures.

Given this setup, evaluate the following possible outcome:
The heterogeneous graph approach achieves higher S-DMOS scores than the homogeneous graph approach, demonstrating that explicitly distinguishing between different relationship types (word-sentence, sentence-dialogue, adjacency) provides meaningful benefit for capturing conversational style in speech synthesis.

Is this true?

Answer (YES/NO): YES